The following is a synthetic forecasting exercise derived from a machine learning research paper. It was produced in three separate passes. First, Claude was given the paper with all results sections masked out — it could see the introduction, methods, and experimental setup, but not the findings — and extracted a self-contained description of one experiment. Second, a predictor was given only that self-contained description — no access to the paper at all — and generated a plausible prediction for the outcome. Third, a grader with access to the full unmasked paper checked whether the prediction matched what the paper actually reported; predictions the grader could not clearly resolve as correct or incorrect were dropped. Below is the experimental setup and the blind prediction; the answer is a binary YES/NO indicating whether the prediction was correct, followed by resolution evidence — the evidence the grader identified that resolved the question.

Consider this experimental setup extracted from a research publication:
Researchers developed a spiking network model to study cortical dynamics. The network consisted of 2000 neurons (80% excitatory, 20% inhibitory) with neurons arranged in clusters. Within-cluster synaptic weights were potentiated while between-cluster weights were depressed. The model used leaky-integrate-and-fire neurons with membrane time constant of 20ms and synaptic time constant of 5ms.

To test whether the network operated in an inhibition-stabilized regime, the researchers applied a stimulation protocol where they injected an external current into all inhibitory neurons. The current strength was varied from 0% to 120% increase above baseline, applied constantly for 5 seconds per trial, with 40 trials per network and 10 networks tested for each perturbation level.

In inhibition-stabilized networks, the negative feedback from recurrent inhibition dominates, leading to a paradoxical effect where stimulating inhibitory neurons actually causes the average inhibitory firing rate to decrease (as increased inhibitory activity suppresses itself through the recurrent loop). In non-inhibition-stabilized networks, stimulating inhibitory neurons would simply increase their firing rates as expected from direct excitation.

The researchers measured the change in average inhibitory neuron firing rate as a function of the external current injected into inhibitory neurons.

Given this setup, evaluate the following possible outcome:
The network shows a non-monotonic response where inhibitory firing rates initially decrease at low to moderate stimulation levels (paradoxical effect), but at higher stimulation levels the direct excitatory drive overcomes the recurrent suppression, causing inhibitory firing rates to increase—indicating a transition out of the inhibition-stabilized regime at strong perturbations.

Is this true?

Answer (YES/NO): YES